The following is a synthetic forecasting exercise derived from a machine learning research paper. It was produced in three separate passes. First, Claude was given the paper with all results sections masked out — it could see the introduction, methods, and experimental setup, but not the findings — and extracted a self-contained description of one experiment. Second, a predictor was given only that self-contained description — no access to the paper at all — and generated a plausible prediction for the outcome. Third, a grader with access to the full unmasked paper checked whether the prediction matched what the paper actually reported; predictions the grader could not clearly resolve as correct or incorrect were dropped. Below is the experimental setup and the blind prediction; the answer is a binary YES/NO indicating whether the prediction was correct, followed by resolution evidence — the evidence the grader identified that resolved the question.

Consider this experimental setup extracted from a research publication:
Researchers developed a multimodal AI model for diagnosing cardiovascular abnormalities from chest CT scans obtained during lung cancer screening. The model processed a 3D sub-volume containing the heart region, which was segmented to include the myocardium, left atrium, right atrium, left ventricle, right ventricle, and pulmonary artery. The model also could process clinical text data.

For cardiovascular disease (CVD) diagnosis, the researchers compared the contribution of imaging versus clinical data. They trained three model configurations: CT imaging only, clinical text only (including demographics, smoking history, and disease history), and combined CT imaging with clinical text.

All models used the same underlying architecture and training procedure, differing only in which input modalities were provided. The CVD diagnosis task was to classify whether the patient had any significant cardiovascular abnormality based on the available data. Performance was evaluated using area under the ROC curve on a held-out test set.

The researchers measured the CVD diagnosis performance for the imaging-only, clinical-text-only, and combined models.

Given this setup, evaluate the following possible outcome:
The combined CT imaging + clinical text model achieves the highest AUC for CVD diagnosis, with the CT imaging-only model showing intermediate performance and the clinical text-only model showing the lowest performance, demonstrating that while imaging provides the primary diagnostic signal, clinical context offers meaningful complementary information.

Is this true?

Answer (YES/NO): YES